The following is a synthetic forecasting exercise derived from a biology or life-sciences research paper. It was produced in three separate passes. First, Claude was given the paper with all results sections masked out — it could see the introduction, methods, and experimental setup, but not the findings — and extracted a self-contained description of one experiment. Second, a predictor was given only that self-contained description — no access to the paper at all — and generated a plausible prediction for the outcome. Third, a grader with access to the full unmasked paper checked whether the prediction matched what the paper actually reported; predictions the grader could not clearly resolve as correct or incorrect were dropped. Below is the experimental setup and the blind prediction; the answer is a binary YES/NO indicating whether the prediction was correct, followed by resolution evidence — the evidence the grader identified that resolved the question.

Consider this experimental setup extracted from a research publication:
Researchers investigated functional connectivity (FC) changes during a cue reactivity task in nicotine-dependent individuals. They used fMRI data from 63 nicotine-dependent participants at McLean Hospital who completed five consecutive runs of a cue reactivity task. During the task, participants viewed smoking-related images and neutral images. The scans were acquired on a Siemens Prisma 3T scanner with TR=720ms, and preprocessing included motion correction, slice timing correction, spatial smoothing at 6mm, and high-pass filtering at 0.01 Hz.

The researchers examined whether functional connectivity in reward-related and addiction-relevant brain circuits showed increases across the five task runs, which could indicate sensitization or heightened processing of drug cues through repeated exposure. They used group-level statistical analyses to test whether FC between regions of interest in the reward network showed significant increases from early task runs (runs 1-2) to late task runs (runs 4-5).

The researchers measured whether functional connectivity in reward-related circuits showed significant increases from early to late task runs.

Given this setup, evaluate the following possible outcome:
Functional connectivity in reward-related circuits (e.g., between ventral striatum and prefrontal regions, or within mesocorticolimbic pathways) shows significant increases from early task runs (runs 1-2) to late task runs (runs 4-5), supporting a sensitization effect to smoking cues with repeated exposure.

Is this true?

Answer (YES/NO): NO